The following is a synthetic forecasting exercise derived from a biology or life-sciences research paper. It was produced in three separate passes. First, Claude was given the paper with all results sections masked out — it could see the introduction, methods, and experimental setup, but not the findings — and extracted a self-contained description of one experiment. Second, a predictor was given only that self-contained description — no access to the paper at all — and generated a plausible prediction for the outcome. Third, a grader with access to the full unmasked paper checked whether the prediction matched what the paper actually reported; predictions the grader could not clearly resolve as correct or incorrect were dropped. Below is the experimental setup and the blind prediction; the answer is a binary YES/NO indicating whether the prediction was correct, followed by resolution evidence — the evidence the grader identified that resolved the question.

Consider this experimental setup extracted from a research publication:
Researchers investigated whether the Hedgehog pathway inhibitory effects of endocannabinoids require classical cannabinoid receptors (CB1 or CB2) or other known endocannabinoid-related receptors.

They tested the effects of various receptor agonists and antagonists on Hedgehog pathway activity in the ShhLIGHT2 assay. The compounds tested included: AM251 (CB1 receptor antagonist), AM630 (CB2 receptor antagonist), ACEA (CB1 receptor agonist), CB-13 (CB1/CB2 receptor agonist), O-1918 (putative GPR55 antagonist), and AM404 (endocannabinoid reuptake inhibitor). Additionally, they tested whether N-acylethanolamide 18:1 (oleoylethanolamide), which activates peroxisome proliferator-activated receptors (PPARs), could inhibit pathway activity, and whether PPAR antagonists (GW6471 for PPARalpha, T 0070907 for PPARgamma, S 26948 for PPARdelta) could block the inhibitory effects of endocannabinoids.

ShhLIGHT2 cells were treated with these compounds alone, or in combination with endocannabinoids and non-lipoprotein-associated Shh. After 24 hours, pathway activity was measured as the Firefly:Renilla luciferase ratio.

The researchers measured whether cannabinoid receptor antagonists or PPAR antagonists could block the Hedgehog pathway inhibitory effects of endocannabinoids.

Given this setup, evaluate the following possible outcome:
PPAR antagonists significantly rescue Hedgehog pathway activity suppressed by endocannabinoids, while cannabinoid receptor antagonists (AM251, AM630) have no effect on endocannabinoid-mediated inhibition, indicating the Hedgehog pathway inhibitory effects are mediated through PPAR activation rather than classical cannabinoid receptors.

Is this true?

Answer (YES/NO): NO